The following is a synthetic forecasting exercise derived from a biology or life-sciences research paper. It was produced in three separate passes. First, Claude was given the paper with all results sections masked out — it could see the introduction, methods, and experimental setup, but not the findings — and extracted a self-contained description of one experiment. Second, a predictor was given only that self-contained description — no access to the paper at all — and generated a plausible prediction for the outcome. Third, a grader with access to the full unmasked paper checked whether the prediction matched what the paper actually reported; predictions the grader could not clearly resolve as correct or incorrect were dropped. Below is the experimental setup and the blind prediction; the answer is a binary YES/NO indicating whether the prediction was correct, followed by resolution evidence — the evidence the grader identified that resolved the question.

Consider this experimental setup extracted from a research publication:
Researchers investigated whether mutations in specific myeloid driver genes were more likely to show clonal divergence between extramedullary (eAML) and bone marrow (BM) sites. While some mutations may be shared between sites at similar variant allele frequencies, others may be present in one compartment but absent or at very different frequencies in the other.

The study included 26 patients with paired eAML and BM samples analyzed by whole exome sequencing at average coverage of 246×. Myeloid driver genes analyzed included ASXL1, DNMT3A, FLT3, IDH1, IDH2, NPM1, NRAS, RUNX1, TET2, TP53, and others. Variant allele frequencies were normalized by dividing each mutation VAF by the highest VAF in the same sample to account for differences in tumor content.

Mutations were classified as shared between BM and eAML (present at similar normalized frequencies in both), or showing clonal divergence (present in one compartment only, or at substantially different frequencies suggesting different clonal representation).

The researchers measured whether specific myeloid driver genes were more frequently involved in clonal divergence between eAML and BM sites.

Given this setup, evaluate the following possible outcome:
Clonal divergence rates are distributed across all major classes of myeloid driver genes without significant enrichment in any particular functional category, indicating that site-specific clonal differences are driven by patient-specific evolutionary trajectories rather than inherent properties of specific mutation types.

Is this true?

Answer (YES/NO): NO